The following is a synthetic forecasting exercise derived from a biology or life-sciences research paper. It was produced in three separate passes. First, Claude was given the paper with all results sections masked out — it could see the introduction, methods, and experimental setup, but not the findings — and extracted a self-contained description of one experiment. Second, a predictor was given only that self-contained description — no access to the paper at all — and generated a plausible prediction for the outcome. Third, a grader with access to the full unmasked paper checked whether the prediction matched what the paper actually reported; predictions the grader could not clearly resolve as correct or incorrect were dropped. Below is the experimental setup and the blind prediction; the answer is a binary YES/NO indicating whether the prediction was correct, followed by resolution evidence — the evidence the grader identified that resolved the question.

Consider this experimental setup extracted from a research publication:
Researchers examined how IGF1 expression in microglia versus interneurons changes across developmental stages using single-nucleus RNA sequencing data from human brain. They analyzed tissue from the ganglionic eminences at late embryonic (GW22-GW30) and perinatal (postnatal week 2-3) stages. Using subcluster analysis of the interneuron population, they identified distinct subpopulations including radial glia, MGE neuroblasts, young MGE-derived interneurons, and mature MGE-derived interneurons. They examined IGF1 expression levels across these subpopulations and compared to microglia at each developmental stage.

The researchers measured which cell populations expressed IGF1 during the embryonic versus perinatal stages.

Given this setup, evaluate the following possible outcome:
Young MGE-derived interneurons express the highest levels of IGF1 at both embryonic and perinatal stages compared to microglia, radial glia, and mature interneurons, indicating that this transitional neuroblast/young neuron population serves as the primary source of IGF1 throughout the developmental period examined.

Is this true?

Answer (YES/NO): NO